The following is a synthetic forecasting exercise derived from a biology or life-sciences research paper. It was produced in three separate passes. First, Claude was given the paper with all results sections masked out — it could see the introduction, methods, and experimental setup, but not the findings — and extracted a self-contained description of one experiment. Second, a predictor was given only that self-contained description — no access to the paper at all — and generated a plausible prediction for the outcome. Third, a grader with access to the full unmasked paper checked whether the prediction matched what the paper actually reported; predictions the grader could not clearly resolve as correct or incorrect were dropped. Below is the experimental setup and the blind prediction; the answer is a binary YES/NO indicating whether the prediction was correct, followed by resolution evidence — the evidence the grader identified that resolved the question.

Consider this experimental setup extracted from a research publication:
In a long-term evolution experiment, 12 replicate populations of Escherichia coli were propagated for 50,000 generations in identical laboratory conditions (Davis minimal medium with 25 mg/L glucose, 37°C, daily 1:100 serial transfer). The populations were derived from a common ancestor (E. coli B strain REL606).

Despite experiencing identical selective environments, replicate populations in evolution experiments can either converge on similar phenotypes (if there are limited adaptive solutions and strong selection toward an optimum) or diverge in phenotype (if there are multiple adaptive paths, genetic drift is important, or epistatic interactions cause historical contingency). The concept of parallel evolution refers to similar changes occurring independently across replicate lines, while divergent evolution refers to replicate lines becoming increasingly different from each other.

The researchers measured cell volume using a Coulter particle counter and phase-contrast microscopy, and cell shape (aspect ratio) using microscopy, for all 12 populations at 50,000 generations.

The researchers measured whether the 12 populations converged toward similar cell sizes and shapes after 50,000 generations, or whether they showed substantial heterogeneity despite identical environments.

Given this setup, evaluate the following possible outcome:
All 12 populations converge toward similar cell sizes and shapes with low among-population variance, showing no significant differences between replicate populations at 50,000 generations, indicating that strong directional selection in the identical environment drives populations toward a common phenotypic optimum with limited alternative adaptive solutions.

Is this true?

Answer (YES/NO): NO